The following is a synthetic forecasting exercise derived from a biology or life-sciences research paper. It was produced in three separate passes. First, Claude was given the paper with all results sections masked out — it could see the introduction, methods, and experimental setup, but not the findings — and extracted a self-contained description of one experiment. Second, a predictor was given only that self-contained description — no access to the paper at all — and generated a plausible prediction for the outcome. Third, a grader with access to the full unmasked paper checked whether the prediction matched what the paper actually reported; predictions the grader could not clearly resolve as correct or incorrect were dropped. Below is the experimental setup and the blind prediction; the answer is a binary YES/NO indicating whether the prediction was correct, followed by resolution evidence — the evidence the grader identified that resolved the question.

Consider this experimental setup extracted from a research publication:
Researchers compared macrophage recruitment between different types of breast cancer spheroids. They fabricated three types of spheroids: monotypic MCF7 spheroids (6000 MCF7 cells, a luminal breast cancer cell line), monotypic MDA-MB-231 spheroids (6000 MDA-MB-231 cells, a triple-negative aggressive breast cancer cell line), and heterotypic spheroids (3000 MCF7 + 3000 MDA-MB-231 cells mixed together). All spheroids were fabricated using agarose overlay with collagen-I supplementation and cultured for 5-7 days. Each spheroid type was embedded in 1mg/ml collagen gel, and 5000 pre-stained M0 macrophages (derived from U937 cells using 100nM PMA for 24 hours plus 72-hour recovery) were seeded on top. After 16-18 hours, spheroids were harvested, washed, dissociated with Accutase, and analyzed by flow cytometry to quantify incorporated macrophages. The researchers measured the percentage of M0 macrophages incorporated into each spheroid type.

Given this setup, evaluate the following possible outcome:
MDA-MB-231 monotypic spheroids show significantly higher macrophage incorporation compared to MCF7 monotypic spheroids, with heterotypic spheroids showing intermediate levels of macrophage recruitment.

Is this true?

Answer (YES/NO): NO